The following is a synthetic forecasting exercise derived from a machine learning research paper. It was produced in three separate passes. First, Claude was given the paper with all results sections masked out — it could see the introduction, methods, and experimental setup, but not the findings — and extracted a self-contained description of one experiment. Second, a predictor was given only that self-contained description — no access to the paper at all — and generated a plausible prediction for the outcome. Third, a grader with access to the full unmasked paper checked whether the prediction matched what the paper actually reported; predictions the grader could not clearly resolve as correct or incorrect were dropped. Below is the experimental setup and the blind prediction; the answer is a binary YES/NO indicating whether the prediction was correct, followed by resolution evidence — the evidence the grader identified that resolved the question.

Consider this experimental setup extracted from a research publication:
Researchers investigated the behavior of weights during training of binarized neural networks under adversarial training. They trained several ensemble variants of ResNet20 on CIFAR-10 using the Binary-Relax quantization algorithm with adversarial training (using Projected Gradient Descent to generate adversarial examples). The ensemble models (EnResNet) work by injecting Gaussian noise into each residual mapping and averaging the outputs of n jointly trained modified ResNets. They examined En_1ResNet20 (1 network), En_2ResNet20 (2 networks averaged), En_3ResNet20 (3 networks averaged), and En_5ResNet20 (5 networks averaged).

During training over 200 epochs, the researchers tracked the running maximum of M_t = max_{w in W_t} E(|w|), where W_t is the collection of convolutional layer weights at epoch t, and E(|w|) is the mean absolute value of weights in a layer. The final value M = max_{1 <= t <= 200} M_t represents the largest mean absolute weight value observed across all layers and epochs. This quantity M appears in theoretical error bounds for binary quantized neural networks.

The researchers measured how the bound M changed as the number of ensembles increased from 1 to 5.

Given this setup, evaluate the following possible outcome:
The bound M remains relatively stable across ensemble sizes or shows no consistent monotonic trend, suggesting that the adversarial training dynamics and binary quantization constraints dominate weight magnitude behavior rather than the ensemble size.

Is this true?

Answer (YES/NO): NO